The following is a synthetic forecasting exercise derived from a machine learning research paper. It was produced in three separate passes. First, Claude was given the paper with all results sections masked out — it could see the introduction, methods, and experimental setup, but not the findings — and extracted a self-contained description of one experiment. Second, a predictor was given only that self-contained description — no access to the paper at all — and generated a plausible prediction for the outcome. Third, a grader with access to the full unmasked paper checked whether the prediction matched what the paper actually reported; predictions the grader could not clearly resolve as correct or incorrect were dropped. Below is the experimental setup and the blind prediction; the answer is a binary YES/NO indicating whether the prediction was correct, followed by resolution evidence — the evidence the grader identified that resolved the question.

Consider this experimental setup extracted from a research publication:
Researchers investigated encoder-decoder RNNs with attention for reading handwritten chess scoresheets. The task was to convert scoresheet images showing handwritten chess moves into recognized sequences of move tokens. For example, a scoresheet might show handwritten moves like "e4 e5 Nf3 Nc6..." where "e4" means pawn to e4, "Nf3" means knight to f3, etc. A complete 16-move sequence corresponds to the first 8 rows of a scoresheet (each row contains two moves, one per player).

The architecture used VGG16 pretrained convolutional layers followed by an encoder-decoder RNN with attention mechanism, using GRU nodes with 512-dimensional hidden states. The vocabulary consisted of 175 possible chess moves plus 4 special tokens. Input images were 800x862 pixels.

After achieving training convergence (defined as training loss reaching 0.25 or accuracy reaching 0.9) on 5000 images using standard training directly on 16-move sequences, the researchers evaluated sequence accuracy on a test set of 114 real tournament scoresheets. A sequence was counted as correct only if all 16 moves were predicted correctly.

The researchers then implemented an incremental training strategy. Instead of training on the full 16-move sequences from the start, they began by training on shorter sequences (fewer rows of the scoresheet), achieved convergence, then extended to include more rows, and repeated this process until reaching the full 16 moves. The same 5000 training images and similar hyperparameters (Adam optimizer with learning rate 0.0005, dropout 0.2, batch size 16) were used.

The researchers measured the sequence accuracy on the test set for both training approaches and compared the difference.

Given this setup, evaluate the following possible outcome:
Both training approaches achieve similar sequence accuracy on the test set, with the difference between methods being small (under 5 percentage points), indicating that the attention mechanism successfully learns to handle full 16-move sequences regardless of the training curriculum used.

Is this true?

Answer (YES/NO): NO